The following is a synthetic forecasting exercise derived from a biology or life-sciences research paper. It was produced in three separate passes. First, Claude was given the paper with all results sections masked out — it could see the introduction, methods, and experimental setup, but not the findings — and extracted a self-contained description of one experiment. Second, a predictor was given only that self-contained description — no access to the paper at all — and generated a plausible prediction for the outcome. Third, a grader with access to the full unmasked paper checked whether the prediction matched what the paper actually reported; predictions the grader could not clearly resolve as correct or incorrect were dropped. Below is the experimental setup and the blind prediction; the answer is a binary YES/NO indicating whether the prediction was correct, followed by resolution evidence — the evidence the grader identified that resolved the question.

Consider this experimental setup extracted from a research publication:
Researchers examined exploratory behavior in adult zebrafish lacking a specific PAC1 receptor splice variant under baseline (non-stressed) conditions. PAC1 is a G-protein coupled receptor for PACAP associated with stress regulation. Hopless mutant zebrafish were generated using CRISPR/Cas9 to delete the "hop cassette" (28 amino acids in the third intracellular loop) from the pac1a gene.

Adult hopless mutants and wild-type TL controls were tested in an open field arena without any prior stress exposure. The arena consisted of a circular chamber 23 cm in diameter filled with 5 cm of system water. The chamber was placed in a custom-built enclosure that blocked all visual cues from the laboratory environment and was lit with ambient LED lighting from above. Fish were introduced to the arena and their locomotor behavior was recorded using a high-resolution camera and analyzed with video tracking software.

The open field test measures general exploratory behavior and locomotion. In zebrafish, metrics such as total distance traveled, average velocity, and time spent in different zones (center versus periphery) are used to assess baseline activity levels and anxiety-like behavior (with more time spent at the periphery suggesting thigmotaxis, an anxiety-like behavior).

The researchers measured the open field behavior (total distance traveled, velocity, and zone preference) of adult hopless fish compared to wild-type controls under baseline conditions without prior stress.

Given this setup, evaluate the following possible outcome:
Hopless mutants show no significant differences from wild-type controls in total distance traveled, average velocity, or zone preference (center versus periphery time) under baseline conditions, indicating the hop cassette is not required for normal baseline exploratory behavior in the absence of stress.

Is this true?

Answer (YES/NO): YES